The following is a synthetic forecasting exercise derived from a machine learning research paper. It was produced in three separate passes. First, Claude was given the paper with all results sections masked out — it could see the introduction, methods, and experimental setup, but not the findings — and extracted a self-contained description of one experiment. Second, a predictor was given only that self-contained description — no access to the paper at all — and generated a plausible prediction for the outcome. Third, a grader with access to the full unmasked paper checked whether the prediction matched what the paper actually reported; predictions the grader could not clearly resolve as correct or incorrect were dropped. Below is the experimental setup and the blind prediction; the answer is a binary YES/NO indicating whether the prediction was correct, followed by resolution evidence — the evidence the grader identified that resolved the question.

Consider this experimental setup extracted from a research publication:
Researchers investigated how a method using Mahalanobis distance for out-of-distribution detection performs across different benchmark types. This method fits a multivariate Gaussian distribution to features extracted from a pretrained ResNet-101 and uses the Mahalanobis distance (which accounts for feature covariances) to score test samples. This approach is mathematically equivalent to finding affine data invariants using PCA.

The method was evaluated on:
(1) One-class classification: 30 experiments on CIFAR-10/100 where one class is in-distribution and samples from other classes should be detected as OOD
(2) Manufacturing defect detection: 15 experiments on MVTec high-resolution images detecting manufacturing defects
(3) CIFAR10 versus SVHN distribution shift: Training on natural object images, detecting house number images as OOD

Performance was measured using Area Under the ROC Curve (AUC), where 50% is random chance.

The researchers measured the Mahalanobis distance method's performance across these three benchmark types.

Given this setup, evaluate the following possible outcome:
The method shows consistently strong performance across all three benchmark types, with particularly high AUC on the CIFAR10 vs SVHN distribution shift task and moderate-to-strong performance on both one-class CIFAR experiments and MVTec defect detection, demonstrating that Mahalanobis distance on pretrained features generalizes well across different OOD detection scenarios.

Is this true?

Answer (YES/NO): YES